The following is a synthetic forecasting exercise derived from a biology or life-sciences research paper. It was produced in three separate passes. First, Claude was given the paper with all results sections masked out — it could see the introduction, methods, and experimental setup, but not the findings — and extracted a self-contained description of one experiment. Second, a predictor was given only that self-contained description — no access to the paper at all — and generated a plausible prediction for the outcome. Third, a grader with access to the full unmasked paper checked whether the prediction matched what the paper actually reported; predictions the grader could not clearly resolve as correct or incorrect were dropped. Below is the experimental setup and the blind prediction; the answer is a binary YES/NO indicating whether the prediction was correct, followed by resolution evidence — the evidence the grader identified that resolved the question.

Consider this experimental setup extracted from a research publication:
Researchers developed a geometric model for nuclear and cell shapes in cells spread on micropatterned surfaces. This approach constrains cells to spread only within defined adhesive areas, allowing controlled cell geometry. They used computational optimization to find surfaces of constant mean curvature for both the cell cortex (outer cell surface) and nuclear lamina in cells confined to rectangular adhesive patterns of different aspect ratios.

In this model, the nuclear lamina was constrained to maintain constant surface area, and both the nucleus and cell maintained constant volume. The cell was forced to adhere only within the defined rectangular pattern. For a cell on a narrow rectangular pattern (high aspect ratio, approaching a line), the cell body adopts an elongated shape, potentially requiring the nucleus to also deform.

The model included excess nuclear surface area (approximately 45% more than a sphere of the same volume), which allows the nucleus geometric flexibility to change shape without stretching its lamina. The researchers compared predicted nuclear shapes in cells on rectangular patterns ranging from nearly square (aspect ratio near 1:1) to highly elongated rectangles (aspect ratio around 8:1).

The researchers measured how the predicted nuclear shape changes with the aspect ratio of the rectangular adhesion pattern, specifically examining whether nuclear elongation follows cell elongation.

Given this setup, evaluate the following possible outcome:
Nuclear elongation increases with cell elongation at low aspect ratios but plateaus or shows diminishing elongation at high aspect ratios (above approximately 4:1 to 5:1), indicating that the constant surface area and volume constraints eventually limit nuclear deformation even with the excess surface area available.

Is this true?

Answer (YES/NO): NO